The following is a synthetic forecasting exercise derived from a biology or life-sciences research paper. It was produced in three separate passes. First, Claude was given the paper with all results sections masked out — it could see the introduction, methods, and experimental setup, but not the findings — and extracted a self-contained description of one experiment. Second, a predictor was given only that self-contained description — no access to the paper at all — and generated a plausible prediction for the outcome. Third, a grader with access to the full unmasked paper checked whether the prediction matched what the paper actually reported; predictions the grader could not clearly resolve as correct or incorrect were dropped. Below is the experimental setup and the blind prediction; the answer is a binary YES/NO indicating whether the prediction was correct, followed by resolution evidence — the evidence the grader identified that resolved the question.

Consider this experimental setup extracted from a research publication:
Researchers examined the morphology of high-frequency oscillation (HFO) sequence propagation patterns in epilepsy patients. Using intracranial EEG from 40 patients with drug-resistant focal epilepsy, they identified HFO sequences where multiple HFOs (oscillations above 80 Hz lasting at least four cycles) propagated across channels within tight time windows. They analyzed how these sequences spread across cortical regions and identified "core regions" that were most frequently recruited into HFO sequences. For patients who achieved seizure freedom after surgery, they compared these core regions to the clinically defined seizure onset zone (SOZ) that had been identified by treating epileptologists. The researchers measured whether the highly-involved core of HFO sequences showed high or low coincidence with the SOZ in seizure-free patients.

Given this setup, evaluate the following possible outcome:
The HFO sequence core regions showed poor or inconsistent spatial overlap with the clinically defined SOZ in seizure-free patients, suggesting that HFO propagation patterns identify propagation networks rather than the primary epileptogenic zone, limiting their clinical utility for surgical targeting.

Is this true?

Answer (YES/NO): NO